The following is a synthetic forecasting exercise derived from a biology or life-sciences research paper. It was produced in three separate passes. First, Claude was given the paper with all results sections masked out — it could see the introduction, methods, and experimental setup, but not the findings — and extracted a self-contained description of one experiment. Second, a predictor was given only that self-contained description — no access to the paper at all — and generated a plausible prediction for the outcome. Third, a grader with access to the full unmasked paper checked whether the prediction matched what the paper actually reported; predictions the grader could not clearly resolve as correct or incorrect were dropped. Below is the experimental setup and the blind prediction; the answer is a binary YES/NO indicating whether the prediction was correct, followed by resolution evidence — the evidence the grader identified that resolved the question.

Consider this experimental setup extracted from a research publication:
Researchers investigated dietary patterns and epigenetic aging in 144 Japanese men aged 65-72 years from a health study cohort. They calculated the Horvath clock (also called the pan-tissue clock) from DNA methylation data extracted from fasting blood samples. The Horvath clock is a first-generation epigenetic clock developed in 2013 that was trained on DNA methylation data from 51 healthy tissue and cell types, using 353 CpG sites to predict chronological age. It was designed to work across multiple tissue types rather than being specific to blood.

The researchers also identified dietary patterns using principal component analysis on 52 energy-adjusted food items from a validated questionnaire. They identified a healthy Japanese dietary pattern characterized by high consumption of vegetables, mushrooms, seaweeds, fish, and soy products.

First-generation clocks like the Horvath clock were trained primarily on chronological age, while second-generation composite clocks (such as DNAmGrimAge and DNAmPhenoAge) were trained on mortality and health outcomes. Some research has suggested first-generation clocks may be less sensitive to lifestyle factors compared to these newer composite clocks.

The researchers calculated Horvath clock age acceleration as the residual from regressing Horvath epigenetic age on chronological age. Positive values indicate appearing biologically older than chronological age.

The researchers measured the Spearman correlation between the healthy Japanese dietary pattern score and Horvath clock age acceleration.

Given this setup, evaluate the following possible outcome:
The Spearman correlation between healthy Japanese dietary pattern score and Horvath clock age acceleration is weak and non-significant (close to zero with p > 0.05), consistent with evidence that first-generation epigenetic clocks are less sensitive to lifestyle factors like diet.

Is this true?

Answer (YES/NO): YES